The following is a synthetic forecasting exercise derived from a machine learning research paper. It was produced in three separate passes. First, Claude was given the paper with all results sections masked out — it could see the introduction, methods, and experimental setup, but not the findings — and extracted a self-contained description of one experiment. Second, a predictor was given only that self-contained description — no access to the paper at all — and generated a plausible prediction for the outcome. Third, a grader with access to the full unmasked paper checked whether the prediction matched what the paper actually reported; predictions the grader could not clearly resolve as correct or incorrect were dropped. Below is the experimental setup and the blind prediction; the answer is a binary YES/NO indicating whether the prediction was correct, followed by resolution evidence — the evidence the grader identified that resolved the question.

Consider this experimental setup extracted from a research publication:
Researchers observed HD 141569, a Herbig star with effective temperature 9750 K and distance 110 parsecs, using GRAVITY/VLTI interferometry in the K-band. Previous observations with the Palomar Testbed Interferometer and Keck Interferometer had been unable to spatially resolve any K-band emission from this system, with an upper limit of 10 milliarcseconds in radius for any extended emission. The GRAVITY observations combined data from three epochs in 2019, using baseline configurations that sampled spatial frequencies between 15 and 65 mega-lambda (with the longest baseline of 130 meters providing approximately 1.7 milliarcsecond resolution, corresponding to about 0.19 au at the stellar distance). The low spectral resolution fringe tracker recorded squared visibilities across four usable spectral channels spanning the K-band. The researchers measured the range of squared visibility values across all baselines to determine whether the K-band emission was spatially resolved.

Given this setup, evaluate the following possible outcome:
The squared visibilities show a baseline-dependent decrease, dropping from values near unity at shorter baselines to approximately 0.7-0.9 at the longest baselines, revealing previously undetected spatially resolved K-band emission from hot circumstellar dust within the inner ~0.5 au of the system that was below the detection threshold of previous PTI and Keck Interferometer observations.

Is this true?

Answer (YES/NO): NO